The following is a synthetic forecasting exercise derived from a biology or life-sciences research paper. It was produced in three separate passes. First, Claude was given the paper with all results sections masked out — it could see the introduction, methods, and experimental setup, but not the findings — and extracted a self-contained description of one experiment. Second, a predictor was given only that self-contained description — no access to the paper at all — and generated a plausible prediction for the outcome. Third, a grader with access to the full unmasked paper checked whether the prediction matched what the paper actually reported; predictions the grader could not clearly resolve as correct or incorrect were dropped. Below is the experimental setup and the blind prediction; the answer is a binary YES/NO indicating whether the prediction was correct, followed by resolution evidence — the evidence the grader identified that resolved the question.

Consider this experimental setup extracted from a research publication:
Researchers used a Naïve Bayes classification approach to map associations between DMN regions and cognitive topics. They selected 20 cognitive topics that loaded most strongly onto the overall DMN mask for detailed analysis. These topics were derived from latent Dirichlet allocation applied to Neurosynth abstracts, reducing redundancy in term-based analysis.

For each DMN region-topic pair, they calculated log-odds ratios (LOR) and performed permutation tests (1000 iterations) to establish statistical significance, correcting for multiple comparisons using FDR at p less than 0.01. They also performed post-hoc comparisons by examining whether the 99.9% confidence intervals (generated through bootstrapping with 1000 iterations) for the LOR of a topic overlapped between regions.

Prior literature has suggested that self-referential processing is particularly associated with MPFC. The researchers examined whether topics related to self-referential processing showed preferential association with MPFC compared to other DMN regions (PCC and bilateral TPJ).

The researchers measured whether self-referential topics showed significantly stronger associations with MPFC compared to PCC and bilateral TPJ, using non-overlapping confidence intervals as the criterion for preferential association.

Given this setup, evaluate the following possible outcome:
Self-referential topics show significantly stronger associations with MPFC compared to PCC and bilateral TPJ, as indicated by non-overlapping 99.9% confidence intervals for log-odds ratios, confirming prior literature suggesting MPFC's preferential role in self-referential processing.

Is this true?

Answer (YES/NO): NO